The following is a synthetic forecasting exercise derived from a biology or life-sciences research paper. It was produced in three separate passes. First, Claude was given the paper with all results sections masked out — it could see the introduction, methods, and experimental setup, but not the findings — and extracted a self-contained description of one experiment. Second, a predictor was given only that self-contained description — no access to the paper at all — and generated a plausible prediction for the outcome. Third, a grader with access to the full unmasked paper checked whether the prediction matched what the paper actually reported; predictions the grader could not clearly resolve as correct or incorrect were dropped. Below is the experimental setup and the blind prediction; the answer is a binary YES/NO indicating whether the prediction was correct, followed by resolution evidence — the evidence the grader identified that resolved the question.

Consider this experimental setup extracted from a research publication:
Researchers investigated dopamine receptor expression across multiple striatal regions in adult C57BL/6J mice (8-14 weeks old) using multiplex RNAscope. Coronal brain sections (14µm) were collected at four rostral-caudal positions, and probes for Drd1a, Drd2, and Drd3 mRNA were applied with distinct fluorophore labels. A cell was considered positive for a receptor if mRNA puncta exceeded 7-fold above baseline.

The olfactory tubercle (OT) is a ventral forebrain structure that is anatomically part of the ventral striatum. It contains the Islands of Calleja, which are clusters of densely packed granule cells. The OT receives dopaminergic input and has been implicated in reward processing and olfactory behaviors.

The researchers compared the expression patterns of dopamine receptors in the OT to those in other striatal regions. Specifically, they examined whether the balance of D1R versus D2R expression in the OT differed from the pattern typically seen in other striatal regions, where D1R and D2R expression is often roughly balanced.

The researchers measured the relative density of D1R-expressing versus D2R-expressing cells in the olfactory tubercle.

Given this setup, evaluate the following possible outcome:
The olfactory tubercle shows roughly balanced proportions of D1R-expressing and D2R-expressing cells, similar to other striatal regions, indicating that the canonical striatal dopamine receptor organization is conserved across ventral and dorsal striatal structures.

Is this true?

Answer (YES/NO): NO